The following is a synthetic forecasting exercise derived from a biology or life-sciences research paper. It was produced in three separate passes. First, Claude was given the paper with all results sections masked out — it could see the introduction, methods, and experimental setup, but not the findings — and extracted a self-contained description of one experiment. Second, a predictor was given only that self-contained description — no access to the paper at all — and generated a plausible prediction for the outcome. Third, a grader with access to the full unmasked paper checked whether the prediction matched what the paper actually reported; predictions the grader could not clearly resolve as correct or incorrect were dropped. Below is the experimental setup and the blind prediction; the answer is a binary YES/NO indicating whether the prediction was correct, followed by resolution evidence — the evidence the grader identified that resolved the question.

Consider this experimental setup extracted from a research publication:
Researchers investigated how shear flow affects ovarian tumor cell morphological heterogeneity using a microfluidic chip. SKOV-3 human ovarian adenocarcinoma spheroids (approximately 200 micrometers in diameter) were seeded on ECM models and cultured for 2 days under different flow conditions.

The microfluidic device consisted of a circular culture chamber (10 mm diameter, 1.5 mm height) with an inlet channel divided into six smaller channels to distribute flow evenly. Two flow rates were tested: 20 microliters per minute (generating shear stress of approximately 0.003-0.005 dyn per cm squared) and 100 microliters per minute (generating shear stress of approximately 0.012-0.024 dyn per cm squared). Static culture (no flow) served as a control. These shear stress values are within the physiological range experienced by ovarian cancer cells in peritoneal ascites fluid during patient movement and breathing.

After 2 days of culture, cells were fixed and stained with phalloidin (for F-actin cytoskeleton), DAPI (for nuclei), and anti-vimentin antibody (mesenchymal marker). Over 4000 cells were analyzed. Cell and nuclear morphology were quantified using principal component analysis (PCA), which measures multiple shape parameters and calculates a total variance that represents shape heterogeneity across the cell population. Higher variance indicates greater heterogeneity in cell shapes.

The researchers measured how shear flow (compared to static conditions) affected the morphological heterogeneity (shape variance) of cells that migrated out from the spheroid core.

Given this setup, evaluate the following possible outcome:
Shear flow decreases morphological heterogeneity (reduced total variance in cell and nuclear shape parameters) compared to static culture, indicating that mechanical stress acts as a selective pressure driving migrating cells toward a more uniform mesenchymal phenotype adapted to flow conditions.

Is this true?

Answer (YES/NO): YES